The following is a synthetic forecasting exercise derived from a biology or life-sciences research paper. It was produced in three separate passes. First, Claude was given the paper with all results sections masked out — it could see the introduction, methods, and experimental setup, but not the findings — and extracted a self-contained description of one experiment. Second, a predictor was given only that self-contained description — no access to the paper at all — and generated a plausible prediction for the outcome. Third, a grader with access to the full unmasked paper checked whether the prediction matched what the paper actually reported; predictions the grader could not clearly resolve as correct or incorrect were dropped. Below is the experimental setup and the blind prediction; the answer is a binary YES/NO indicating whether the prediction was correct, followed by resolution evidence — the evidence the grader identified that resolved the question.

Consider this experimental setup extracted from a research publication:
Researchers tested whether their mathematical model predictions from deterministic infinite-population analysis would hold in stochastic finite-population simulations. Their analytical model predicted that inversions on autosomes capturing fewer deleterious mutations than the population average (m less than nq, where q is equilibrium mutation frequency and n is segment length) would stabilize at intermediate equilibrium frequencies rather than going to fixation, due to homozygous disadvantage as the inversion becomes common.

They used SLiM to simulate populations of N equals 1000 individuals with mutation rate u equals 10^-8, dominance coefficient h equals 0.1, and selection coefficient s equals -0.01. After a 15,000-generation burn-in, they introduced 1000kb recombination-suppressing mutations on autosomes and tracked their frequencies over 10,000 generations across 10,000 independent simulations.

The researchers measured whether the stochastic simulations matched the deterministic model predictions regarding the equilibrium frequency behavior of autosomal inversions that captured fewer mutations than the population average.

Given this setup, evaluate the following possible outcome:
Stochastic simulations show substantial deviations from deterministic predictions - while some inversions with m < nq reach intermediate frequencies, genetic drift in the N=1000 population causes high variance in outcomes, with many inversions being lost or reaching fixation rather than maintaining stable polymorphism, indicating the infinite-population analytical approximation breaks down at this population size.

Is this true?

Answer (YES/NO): NO